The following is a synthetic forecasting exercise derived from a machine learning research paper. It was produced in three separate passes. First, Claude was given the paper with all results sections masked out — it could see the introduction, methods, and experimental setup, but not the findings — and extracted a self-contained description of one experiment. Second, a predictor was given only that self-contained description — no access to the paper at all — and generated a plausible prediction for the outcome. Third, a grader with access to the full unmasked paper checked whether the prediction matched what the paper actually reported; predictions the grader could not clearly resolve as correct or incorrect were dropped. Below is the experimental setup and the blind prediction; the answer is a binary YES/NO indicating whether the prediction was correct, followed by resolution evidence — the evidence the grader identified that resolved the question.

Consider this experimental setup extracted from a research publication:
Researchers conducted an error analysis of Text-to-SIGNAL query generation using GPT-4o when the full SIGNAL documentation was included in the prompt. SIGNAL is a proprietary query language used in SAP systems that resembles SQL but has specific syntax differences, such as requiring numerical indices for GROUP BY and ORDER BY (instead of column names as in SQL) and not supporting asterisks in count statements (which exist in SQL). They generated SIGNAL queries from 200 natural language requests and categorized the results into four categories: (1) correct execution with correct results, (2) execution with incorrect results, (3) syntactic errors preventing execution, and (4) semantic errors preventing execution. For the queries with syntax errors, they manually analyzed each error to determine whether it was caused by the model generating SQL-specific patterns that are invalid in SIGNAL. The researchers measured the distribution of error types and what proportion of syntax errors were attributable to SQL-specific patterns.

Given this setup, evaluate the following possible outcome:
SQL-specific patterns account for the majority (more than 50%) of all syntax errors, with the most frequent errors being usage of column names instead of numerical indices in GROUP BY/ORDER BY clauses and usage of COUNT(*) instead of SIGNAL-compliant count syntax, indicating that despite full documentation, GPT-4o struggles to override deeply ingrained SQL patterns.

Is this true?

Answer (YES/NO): YES